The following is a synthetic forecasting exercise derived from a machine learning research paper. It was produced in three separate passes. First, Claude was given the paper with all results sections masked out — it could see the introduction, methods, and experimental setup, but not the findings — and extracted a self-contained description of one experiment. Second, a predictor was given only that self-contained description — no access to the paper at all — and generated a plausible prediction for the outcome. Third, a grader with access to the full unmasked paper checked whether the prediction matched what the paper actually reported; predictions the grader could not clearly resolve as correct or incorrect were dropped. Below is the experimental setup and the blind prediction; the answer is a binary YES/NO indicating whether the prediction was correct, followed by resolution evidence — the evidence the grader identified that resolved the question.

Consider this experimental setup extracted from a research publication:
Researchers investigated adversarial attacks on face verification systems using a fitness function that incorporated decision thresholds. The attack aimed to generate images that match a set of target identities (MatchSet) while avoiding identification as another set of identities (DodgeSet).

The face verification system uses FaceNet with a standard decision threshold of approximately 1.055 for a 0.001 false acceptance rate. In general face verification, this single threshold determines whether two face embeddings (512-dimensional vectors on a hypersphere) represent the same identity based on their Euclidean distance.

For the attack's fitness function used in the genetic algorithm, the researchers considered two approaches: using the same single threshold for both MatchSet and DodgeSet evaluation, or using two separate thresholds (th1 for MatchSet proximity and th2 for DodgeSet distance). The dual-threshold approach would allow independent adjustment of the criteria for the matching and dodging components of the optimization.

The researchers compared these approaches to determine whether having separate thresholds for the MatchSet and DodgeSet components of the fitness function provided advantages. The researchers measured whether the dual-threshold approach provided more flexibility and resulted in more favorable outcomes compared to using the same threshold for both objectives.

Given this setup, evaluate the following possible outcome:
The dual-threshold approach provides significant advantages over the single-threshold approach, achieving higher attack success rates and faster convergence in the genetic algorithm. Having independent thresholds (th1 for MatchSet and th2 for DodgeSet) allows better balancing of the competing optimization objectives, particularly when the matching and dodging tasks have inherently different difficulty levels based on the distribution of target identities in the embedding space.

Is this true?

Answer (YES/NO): NO